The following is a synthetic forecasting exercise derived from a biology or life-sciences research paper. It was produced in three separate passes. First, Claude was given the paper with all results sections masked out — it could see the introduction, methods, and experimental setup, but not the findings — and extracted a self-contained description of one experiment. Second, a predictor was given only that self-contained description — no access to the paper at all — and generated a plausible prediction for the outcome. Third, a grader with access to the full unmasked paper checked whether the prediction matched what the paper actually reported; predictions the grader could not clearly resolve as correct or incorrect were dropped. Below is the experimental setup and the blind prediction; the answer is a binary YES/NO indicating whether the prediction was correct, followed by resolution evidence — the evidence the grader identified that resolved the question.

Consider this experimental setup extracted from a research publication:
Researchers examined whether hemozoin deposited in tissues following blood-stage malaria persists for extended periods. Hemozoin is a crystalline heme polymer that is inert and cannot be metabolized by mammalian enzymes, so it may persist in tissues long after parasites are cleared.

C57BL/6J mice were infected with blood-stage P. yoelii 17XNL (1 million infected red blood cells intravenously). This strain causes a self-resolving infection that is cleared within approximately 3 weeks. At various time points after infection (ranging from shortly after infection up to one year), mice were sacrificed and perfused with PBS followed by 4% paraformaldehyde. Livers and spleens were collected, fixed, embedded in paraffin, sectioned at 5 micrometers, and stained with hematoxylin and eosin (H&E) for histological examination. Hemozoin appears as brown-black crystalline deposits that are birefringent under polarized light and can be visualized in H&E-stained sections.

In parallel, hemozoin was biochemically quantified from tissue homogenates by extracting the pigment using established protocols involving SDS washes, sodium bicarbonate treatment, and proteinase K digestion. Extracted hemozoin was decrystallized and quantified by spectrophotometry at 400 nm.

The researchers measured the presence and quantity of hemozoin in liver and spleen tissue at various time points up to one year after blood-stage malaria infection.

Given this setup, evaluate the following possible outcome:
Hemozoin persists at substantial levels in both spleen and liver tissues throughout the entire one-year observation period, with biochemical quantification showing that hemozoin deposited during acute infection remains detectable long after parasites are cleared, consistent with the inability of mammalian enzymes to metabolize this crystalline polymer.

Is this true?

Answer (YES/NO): YES